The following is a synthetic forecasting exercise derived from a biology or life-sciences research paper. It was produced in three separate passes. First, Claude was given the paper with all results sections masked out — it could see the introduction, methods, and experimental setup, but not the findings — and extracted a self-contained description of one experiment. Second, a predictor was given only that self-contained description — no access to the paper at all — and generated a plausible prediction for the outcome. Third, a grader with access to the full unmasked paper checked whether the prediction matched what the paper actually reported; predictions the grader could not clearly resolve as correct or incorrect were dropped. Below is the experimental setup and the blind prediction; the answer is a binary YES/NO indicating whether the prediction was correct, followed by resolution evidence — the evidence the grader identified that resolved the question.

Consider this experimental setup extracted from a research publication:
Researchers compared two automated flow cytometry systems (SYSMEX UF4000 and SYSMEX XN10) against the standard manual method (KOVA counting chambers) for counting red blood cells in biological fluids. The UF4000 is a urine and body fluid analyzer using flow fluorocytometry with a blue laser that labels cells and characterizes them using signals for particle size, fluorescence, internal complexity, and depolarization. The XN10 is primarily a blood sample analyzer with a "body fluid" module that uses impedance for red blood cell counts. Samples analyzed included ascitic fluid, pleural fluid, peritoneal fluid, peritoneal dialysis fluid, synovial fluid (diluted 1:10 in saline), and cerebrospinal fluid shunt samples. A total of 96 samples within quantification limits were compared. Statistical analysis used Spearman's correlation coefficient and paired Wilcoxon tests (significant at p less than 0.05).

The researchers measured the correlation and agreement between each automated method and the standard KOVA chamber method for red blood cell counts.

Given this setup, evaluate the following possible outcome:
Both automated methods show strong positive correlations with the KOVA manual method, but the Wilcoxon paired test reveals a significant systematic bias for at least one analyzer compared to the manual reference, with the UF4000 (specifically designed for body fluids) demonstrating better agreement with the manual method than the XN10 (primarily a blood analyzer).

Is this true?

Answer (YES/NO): NO